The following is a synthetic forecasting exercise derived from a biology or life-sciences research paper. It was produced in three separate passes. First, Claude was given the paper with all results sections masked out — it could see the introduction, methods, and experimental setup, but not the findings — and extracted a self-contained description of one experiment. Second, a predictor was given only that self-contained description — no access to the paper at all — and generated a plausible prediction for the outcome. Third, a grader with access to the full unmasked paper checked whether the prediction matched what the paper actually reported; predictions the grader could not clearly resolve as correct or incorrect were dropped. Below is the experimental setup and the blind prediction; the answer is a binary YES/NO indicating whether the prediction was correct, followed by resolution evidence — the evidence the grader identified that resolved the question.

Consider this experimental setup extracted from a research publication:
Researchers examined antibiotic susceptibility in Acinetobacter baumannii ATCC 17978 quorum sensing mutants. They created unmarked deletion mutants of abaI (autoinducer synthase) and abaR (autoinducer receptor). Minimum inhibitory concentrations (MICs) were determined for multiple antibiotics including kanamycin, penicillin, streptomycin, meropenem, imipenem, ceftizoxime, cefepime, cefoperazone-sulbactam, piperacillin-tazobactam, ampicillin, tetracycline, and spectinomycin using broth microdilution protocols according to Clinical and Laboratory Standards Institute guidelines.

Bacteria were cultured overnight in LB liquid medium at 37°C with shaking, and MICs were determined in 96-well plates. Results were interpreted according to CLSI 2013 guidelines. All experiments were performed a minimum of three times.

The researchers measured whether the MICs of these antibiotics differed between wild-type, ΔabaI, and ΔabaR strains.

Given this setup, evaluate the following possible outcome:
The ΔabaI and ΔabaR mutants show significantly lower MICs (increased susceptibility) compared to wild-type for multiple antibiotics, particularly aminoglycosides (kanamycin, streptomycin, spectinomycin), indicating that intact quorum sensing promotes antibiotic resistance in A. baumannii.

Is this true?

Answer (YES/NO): NO